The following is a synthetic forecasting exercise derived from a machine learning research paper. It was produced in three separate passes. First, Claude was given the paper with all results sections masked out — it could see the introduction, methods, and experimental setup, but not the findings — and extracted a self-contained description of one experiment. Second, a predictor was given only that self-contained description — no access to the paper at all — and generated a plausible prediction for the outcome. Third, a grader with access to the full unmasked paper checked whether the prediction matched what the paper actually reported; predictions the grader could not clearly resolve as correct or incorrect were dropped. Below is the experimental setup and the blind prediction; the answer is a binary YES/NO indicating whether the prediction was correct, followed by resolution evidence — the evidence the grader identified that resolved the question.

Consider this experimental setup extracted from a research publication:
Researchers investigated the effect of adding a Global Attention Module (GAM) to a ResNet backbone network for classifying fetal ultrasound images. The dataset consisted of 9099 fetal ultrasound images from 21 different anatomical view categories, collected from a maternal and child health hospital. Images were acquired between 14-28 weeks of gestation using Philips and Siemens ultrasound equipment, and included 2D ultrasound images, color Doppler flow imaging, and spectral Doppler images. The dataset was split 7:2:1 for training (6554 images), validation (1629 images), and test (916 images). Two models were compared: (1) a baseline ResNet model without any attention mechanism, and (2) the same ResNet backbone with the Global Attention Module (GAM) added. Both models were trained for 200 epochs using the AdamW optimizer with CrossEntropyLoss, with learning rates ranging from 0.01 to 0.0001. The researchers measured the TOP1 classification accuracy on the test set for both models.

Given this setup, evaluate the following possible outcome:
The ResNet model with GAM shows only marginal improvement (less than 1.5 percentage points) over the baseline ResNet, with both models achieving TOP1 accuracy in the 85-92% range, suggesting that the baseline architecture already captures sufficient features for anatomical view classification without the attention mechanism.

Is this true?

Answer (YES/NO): NO